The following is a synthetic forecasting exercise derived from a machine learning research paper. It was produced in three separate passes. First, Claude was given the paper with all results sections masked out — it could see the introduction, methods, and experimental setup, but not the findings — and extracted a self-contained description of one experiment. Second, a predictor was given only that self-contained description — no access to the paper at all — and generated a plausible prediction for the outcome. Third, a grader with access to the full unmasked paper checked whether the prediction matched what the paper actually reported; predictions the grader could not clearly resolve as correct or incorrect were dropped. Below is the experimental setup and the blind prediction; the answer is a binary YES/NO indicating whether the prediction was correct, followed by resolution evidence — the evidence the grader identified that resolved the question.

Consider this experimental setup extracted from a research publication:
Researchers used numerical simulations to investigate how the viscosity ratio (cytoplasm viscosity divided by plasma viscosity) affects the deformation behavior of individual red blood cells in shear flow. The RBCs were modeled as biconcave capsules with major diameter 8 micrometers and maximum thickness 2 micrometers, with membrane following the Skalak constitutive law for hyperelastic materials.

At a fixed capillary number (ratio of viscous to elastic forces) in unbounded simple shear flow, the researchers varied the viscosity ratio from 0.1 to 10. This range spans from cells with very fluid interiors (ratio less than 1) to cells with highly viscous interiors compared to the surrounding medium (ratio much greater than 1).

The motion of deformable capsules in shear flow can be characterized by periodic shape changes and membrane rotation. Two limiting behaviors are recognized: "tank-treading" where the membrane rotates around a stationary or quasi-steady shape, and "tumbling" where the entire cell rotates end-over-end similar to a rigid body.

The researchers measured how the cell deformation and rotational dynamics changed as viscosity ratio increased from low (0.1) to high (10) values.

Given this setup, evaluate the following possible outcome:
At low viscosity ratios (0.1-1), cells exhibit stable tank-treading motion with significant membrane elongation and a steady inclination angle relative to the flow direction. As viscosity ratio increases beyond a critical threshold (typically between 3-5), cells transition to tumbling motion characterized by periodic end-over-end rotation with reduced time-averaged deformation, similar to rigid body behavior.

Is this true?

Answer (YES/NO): NO